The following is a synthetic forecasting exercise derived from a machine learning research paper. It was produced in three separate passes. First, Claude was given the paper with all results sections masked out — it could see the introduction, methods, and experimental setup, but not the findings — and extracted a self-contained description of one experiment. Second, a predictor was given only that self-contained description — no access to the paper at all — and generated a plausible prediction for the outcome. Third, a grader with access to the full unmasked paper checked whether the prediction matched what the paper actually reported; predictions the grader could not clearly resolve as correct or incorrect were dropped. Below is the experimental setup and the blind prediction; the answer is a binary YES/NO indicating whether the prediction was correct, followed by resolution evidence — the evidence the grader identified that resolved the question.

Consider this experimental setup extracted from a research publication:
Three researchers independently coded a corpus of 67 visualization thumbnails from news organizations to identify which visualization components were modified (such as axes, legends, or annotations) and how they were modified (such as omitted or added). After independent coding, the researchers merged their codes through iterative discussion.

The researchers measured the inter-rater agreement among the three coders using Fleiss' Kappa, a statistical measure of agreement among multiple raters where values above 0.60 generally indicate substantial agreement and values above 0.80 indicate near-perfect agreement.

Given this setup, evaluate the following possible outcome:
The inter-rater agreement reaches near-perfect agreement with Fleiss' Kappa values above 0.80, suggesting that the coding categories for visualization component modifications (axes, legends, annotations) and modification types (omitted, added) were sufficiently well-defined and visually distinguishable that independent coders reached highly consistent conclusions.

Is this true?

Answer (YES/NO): NO